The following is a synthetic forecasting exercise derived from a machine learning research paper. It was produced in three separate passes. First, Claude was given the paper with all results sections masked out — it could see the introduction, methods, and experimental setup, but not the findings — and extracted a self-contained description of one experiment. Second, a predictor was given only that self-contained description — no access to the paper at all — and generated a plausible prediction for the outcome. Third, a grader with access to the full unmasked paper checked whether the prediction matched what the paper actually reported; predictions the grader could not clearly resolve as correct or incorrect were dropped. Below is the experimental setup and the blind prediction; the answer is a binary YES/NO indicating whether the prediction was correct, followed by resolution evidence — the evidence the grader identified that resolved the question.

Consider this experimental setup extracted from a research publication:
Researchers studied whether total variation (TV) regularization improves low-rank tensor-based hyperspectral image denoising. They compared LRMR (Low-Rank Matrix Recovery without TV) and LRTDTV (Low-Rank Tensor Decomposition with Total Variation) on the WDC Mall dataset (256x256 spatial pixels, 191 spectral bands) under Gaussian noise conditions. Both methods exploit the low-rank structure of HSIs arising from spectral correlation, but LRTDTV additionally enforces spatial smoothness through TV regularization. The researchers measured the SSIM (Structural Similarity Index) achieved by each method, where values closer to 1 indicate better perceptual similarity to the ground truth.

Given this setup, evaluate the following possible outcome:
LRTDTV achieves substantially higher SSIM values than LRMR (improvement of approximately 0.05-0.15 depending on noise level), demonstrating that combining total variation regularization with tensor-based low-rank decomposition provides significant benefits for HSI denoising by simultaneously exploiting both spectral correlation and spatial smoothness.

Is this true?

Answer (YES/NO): NO